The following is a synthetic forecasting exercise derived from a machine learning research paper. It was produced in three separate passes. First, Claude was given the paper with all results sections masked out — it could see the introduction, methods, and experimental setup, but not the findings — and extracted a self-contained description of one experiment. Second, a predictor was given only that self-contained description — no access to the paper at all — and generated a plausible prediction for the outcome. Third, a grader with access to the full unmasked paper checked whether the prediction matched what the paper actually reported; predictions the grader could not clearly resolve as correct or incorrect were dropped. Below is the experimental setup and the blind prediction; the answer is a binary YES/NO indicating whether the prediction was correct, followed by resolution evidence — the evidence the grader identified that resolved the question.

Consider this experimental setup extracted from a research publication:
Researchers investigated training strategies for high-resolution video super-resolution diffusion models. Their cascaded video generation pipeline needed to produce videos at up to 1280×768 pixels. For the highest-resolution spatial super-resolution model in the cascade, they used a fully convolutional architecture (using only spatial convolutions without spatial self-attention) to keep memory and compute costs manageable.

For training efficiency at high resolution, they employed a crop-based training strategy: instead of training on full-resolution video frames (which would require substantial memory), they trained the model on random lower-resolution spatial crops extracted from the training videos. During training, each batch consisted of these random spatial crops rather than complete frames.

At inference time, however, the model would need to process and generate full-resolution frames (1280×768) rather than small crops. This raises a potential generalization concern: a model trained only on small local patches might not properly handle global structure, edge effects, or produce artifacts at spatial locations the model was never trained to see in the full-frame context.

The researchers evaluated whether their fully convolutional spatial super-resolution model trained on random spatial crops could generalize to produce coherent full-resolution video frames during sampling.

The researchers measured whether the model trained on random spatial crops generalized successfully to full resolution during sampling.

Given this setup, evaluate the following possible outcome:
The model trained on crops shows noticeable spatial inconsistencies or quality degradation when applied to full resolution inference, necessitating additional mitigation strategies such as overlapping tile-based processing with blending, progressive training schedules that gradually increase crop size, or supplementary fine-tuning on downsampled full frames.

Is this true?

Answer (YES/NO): NO